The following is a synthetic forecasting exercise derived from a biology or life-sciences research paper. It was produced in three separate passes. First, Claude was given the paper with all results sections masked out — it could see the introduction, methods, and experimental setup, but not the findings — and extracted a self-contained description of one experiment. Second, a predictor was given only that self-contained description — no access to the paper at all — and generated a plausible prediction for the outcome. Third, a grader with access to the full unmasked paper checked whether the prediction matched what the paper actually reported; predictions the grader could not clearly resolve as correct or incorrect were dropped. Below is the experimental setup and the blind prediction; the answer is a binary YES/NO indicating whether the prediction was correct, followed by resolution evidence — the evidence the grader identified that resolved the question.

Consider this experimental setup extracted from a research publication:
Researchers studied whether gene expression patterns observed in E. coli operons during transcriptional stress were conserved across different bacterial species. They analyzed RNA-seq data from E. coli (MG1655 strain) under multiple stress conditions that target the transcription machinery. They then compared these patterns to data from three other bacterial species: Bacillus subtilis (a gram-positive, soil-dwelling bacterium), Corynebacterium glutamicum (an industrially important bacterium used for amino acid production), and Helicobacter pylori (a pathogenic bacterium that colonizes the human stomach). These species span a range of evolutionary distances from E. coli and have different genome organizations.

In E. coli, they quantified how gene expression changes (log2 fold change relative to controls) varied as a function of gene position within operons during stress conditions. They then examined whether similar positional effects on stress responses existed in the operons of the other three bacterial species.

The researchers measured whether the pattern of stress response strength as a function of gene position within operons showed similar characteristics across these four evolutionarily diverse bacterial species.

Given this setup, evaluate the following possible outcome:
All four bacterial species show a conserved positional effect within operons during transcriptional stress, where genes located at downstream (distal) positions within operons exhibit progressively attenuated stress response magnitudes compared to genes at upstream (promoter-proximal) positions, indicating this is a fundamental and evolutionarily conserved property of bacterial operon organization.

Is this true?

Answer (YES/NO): NO